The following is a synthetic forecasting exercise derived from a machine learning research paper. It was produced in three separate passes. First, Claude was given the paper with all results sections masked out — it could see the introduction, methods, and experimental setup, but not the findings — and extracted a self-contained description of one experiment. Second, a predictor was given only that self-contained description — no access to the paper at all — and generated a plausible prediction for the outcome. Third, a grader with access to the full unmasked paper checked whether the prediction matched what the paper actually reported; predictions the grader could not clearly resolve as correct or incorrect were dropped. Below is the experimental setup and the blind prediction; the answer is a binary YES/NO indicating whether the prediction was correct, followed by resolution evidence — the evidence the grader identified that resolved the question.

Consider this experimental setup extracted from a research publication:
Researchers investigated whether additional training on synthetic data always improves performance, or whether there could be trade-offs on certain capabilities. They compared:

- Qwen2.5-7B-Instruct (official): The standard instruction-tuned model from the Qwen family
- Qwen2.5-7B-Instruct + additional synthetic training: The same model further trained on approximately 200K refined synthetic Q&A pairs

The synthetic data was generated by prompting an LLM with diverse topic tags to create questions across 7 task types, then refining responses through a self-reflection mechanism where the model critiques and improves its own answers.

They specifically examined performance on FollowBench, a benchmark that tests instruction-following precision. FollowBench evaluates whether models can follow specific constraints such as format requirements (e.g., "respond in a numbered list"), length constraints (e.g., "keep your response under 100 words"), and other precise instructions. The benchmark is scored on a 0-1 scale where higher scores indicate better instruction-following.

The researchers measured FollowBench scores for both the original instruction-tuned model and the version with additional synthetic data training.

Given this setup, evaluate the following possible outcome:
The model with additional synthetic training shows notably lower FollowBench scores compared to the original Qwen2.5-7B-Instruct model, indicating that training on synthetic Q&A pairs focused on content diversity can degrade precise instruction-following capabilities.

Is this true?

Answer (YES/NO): NO